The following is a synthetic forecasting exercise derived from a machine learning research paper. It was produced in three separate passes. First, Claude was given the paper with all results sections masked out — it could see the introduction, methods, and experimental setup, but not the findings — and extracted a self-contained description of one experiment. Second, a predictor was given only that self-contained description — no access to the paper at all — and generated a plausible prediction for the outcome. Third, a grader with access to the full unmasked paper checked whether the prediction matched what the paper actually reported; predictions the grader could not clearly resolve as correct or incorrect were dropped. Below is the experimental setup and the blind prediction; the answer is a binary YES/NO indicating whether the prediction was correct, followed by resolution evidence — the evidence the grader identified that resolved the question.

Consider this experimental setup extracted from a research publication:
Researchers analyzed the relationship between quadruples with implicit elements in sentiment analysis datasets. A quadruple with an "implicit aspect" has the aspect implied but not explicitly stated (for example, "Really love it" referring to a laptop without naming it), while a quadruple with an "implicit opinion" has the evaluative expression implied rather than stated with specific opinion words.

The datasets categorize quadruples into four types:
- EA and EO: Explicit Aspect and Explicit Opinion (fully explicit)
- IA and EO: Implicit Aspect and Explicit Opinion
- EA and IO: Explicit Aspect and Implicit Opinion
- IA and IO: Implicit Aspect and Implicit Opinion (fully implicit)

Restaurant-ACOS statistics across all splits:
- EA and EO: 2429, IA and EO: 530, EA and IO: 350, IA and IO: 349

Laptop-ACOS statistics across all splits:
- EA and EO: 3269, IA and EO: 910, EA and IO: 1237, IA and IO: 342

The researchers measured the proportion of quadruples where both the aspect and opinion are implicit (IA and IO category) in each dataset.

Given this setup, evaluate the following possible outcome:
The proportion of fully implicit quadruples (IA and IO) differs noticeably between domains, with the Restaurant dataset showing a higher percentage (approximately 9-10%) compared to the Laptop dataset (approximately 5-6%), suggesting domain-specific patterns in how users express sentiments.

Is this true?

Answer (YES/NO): YES